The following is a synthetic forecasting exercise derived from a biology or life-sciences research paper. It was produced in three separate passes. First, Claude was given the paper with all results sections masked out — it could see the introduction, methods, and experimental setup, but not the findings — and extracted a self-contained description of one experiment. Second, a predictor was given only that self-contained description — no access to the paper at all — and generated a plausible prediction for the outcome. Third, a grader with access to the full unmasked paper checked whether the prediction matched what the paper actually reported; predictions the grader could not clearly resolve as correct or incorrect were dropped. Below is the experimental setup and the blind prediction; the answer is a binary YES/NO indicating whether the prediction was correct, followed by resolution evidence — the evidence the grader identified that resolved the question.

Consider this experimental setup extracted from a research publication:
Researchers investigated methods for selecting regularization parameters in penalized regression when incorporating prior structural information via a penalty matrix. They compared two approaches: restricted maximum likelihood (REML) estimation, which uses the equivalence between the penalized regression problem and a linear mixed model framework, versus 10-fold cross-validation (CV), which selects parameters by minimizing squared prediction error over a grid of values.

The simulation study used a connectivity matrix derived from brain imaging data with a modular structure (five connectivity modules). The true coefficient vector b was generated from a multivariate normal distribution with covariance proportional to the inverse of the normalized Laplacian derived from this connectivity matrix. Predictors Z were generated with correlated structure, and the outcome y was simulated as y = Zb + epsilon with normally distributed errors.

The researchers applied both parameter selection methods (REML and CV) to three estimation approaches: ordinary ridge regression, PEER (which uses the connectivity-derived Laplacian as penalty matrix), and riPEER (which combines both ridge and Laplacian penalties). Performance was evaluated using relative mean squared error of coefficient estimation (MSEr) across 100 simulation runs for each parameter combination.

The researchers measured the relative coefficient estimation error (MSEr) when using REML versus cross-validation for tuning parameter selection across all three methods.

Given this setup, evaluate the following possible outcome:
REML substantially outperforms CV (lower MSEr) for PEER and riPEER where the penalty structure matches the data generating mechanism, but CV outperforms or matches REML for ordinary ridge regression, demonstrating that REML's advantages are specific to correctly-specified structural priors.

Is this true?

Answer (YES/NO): NO